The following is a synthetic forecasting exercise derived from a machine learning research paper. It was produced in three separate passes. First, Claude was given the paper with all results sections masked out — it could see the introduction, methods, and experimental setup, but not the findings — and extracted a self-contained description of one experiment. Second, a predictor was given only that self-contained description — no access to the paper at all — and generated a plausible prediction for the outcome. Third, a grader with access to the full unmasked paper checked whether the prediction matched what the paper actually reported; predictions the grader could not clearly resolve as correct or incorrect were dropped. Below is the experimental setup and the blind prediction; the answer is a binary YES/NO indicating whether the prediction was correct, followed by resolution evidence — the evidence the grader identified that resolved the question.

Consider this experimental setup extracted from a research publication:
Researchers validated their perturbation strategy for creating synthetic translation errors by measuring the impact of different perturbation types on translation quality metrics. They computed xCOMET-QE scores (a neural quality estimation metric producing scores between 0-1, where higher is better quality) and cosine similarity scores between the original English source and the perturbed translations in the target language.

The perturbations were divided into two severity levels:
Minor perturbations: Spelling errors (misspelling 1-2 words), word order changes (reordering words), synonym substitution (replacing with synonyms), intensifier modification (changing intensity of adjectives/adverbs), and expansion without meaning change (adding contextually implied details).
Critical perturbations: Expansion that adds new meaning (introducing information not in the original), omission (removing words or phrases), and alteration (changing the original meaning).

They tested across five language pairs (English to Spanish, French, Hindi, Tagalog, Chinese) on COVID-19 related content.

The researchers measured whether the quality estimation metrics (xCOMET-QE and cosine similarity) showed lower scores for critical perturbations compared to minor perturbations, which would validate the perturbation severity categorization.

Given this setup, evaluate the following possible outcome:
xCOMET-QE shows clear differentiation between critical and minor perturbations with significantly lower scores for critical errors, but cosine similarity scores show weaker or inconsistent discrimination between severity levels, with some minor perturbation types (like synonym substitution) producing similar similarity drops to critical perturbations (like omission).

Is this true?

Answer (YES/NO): NO